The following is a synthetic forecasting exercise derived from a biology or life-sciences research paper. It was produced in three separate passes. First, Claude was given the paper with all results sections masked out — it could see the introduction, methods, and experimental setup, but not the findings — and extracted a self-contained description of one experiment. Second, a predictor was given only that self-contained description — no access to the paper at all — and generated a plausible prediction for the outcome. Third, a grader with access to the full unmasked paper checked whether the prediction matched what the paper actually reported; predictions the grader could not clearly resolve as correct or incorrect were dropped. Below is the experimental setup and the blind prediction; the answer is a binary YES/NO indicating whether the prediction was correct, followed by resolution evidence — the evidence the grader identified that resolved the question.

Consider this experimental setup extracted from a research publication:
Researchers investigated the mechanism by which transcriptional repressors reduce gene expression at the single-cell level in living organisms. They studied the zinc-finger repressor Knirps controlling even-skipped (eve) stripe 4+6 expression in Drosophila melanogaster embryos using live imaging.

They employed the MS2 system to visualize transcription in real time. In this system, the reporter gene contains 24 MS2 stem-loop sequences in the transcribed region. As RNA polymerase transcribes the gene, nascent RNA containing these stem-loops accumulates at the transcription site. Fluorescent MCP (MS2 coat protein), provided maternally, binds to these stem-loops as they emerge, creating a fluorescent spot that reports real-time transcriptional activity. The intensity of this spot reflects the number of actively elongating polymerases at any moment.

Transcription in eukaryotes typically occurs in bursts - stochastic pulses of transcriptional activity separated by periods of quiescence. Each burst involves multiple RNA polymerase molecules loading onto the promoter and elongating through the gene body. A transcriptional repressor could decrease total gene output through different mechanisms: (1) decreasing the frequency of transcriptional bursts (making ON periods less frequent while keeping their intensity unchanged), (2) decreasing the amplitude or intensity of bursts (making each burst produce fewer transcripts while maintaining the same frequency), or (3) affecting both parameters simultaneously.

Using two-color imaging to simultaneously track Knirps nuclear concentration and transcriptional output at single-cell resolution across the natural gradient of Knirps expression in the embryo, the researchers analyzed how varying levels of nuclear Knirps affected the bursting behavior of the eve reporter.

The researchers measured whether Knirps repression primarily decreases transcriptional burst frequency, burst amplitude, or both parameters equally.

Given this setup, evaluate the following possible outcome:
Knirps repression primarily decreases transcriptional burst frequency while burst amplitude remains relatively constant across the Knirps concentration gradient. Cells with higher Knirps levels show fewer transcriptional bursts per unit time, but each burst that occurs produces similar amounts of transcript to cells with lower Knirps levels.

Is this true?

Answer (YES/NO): YES